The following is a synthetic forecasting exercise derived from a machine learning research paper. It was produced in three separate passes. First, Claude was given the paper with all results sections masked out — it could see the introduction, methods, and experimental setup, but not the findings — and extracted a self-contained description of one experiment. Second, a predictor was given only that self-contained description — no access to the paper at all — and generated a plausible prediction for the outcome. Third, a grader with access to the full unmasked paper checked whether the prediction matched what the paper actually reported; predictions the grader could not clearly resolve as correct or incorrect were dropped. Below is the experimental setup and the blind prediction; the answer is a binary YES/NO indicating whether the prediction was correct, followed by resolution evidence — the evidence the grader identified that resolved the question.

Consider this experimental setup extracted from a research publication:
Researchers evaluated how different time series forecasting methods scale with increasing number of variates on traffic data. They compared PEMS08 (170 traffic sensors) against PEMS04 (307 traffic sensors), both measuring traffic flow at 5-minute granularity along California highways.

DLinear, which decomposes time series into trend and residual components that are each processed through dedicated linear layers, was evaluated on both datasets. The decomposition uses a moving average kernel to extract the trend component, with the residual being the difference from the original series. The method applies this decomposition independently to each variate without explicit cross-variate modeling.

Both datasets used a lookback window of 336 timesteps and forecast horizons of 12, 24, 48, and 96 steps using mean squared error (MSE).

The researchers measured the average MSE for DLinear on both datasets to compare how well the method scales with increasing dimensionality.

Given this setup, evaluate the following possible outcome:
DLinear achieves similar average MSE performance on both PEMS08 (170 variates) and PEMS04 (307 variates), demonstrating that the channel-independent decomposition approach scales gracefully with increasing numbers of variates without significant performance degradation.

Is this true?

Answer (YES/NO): NO